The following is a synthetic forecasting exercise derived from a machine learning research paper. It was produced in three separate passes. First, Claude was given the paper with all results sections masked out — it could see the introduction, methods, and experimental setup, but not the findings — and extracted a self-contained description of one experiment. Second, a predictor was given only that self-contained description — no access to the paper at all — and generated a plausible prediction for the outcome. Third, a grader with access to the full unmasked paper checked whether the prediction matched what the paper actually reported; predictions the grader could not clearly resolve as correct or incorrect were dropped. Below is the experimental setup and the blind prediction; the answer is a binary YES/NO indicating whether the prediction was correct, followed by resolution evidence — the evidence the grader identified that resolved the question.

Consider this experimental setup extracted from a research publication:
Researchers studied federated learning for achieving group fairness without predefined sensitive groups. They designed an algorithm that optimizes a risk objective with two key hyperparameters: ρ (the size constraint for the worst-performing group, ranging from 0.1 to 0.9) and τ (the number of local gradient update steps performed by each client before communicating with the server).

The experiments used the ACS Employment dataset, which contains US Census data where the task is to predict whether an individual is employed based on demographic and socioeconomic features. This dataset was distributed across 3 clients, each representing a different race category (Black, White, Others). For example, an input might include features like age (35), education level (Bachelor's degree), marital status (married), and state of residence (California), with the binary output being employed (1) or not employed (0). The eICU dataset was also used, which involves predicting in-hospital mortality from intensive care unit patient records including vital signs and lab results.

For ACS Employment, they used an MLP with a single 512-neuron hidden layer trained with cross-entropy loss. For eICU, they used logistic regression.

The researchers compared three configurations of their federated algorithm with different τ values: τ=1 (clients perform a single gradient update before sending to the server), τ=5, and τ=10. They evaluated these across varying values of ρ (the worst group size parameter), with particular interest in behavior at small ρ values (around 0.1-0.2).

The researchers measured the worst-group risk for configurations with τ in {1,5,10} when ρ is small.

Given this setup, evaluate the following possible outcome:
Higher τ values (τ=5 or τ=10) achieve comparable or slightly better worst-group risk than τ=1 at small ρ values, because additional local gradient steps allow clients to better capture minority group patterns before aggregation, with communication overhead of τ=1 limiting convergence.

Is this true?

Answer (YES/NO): NO